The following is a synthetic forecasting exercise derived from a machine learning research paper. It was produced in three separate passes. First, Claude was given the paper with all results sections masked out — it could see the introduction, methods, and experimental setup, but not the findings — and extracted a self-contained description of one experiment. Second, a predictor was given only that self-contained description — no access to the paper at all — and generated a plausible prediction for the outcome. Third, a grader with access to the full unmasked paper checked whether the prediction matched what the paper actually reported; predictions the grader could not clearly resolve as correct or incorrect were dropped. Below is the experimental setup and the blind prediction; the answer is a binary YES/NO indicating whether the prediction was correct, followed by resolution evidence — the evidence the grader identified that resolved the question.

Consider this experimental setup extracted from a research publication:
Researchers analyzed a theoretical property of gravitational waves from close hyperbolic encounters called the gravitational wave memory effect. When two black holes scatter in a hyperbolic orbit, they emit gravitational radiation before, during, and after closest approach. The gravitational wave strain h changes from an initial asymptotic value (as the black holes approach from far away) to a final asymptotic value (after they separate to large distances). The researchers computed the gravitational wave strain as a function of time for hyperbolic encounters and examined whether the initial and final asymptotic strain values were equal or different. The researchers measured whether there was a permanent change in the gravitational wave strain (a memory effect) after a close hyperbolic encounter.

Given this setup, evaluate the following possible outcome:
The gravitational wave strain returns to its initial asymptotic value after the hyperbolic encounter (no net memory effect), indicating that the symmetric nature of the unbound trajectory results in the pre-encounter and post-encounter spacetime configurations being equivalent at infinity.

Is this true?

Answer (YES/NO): NO